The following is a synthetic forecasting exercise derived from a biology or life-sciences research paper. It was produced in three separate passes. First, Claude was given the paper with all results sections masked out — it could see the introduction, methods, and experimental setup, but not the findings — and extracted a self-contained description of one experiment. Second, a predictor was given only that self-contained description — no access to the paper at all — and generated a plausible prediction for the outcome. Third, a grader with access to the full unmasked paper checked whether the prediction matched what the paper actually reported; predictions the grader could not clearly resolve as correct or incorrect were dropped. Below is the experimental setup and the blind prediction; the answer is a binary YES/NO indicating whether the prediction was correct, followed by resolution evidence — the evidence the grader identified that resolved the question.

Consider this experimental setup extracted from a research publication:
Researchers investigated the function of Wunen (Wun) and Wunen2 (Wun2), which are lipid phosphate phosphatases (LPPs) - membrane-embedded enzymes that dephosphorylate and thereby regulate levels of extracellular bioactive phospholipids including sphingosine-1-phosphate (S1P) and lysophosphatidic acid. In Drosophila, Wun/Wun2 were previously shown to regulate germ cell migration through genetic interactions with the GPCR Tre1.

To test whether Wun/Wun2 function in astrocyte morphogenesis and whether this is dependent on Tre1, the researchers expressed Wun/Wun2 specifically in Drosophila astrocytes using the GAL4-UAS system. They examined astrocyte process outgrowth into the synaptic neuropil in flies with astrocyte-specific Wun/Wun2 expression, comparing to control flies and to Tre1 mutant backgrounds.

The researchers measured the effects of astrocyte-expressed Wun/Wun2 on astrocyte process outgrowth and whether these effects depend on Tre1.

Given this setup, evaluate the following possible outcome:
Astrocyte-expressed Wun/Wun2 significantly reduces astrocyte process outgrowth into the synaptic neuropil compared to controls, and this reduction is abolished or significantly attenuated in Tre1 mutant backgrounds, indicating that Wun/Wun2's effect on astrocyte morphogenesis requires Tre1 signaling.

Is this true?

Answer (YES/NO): NO